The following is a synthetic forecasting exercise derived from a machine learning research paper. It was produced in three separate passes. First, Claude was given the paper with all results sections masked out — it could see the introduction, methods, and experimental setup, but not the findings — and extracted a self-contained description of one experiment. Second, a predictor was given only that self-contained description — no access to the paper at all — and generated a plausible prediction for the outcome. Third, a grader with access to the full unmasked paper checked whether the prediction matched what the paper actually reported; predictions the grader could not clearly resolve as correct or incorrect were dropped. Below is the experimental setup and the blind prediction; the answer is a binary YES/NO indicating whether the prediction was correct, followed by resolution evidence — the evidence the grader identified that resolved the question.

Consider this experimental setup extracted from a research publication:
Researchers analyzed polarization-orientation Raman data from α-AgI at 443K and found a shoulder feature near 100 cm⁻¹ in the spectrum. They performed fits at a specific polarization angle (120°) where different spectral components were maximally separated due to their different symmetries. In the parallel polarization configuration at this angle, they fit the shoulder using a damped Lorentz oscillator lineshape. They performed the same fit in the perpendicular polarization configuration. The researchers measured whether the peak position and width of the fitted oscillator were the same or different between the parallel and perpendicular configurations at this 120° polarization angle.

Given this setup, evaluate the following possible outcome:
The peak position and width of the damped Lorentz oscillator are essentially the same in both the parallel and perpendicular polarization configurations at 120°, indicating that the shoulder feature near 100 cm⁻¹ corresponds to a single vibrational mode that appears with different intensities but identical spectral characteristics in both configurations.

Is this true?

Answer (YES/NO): NO